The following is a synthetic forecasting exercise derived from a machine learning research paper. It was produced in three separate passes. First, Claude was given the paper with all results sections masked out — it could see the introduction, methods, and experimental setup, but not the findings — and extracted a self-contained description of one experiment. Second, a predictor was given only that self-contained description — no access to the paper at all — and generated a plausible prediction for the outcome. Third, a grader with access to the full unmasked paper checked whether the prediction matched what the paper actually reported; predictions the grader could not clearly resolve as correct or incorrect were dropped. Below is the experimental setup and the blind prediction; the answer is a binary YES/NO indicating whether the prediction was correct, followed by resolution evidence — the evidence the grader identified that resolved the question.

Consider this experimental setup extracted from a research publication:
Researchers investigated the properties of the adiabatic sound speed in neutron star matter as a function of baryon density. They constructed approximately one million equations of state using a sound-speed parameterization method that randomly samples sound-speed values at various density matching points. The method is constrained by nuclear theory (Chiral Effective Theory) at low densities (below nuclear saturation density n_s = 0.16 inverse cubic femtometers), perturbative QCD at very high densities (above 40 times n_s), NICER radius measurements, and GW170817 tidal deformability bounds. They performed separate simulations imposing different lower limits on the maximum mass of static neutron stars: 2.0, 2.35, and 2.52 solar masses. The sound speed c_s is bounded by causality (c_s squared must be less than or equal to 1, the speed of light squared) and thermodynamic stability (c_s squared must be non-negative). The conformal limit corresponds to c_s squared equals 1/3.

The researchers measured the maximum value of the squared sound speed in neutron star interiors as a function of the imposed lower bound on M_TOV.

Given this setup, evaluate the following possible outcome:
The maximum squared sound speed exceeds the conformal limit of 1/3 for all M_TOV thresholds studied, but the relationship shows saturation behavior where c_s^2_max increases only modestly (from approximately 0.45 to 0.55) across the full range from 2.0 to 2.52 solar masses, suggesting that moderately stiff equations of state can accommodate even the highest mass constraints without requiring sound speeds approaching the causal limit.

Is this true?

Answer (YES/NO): NO